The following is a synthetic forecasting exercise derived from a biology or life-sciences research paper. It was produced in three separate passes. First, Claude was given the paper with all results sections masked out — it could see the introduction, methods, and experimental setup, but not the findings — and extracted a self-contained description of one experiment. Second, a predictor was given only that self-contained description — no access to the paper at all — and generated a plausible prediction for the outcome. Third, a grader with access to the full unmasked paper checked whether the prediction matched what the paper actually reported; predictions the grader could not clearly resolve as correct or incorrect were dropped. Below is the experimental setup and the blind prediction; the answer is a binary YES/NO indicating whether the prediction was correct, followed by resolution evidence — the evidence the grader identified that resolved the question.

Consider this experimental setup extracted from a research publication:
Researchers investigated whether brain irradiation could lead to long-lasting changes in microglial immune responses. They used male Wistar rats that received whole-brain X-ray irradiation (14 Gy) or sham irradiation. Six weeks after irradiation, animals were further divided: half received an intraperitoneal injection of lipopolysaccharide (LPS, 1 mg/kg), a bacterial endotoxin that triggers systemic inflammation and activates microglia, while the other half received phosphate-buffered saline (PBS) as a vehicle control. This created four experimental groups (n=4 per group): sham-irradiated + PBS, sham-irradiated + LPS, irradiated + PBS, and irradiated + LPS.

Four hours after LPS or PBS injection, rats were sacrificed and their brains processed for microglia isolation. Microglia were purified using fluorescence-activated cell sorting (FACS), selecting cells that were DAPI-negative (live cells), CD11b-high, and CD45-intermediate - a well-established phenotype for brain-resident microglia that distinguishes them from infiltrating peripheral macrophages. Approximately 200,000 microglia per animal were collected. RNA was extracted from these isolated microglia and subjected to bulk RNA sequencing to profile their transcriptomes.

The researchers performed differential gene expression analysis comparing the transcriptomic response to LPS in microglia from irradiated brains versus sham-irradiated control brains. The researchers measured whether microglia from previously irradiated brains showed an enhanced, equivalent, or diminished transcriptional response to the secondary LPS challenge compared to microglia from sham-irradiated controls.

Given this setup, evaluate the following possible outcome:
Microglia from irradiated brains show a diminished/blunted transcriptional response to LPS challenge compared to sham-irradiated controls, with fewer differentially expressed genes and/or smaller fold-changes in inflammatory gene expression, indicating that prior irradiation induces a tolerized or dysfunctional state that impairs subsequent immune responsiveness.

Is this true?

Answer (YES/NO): NO